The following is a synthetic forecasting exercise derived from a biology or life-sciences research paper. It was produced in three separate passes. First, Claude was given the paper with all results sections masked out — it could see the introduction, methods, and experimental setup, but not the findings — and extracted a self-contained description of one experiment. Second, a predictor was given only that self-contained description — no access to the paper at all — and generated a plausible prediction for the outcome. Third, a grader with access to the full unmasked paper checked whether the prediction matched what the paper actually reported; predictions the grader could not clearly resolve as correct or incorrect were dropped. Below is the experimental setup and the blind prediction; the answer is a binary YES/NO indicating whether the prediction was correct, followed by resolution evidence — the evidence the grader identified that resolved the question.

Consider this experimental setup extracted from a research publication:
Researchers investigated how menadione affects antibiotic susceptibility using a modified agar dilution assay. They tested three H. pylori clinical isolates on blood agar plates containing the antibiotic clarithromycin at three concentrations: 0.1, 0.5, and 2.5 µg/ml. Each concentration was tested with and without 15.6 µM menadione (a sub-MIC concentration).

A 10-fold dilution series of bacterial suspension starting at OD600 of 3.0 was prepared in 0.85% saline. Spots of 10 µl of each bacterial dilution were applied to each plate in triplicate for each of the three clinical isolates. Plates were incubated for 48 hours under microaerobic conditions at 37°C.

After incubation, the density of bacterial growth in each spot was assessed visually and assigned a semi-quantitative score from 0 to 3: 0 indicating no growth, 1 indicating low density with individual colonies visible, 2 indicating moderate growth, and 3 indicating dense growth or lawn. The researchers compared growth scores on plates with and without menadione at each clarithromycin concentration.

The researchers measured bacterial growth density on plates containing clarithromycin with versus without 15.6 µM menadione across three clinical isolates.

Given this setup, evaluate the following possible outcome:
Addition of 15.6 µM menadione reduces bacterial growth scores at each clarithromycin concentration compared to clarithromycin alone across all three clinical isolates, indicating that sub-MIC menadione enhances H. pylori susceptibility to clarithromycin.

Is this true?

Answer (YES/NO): NO